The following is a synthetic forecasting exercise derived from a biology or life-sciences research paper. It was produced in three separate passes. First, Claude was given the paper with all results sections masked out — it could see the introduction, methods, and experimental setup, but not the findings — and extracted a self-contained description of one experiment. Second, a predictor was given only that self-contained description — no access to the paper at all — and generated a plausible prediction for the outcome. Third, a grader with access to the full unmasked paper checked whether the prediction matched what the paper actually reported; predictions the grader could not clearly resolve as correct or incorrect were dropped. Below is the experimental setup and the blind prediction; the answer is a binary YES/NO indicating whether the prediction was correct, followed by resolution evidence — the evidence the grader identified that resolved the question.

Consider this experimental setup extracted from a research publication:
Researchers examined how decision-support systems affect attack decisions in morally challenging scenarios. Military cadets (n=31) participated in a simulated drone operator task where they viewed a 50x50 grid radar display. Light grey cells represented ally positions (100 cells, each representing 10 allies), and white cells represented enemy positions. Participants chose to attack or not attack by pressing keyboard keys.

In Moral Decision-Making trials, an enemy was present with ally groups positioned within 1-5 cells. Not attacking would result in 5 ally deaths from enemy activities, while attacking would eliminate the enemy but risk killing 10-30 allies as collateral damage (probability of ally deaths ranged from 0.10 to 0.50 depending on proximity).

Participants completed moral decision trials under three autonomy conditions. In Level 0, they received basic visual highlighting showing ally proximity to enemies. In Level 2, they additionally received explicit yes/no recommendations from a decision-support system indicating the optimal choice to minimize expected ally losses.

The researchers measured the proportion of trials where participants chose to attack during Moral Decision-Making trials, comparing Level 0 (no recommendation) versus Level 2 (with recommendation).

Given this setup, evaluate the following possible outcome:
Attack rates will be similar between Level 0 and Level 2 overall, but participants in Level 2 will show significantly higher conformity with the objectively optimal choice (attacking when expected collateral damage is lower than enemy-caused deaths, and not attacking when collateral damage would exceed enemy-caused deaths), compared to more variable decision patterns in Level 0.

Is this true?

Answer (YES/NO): NO